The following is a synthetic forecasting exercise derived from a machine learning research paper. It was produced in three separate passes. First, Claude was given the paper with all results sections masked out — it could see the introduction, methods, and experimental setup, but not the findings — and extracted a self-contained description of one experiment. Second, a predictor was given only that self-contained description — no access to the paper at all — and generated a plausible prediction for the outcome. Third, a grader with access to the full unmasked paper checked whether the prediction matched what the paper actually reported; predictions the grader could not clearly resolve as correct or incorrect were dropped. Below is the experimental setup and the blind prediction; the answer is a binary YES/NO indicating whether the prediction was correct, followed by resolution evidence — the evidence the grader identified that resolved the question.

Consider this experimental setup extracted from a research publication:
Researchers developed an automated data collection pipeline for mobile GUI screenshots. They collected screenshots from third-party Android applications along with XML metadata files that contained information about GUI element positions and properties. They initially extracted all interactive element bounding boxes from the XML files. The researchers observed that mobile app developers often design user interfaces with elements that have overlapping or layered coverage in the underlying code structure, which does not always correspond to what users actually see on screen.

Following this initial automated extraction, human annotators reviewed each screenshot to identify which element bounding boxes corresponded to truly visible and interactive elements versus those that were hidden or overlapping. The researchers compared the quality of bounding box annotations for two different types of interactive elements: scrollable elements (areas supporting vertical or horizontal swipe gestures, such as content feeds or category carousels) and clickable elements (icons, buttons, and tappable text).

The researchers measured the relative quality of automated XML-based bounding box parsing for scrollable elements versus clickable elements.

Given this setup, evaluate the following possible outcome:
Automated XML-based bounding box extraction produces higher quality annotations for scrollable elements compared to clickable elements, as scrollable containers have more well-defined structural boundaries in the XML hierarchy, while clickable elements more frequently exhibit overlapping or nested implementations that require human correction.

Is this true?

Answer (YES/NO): YES